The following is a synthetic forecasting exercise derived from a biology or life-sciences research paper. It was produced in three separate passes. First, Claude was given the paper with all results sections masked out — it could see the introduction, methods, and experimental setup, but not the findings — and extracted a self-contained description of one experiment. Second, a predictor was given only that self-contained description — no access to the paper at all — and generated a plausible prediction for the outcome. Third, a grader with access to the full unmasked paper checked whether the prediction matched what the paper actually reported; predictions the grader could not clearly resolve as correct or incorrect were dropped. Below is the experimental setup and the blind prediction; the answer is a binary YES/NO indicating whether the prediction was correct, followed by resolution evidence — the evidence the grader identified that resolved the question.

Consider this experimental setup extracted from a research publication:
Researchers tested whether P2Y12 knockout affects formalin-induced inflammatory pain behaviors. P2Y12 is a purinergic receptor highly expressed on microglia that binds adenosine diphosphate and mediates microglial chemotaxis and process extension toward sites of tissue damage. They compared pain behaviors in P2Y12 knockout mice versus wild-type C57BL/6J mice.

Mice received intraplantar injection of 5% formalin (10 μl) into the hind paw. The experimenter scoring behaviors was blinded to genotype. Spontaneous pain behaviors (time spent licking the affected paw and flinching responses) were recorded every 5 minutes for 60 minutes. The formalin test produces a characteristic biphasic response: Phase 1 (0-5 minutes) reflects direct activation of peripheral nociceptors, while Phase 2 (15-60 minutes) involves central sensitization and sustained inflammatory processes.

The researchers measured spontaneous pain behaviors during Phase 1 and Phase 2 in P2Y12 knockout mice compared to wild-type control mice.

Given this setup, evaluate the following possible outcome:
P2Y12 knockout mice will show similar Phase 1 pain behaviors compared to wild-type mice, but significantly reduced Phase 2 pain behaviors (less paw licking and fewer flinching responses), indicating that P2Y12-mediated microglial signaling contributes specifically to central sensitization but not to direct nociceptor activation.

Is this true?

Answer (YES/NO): YES